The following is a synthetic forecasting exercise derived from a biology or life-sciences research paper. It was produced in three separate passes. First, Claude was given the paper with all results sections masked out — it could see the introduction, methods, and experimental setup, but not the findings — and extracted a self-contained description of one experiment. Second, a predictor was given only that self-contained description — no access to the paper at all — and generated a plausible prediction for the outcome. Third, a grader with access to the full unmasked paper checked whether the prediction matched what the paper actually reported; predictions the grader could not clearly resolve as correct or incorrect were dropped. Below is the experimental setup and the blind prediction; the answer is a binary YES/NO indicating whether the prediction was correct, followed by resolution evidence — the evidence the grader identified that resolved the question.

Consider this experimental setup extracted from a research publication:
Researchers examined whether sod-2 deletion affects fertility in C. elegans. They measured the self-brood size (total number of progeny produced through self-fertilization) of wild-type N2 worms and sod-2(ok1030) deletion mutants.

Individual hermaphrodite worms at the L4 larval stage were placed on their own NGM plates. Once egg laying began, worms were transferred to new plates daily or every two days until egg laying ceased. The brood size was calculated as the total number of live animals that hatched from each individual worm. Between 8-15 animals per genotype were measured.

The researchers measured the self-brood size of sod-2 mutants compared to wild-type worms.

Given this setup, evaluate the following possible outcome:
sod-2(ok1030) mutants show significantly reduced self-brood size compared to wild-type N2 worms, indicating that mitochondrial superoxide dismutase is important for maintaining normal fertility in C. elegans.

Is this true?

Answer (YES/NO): YES